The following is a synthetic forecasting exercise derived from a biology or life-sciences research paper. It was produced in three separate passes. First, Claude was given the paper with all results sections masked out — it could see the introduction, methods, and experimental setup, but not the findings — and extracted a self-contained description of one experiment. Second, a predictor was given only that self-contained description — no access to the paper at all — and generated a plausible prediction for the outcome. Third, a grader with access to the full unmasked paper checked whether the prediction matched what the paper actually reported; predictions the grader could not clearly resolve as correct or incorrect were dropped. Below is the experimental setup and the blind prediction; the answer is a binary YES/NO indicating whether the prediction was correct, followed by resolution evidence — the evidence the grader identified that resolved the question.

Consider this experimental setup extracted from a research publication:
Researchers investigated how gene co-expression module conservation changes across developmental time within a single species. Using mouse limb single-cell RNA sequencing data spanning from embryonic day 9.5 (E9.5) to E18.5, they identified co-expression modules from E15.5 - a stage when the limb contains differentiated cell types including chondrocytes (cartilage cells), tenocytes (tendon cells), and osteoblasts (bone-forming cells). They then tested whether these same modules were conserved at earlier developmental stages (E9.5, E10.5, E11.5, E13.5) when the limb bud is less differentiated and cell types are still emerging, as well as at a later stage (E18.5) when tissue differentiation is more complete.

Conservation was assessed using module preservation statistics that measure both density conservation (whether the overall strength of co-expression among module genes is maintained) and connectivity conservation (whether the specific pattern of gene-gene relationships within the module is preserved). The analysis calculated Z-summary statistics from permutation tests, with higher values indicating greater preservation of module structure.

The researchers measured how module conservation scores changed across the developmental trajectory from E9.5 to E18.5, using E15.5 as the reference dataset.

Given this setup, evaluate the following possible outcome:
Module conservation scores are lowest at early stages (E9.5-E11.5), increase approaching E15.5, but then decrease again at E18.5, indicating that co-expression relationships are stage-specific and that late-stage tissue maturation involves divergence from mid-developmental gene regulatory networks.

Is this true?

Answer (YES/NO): NO